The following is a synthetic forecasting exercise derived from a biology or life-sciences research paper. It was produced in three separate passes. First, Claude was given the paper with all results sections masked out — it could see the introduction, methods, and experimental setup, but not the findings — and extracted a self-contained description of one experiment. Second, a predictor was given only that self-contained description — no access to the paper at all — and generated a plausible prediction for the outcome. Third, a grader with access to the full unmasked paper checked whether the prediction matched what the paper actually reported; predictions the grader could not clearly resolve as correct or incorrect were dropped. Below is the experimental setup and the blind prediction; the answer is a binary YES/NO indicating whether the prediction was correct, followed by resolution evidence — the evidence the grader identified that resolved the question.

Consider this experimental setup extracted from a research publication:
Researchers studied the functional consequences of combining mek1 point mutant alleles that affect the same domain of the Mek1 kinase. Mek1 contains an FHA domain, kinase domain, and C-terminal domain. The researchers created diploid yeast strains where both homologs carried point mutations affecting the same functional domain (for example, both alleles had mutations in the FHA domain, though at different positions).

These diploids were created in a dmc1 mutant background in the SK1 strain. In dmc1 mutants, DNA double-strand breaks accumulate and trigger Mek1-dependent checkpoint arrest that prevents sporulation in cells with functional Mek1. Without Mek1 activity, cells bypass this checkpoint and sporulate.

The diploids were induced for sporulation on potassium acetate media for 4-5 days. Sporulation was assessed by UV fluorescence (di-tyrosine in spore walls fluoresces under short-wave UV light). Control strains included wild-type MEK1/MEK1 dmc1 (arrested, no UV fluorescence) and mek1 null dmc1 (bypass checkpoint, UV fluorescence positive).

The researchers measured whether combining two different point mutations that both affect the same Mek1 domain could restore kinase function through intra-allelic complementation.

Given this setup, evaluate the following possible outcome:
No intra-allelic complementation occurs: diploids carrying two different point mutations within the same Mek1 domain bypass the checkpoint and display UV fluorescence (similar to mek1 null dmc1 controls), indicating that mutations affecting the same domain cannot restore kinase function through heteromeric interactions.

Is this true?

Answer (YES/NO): YES